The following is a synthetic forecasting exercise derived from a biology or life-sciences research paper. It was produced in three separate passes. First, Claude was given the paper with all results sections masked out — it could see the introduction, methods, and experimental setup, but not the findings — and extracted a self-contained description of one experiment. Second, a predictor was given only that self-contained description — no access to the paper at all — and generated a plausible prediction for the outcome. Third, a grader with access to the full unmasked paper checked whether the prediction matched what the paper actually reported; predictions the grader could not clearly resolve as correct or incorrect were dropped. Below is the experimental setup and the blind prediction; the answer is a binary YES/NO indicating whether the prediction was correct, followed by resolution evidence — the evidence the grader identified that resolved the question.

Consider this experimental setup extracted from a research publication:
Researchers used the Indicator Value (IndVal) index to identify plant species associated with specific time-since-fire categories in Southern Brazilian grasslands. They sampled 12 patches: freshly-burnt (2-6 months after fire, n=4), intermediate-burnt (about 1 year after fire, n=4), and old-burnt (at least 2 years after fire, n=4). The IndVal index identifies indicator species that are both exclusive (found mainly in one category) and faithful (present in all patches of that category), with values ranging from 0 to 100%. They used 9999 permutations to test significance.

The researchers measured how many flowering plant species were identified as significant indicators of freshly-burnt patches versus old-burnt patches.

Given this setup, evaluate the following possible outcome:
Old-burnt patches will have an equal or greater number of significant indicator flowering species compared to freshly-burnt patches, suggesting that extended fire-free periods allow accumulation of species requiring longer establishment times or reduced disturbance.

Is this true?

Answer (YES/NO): NO